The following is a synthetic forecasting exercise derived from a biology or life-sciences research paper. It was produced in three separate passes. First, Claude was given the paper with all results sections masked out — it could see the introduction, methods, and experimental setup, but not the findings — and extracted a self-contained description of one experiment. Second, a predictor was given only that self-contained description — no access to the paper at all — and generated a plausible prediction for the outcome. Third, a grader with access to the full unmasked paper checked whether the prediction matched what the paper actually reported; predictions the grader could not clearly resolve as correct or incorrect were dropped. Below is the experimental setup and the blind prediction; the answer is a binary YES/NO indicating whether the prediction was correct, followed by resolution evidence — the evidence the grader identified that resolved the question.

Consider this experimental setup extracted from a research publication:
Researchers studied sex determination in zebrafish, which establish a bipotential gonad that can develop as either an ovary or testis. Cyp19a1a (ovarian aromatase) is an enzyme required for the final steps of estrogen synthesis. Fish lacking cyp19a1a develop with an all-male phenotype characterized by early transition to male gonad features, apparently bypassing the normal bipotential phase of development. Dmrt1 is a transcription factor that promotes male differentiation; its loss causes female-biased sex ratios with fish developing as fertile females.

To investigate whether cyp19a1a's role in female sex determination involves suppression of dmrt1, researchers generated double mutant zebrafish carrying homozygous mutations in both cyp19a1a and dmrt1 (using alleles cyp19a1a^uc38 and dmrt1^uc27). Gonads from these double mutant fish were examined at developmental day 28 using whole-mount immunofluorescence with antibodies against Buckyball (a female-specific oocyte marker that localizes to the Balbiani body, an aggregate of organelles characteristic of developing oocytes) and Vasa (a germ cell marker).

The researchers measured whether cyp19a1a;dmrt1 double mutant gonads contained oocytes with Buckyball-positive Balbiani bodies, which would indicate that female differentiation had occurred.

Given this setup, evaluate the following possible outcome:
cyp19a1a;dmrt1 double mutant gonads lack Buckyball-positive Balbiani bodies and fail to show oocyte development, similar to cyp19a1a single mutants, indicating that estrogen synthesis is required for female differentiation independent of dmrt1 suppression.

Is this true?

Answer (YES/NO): NO